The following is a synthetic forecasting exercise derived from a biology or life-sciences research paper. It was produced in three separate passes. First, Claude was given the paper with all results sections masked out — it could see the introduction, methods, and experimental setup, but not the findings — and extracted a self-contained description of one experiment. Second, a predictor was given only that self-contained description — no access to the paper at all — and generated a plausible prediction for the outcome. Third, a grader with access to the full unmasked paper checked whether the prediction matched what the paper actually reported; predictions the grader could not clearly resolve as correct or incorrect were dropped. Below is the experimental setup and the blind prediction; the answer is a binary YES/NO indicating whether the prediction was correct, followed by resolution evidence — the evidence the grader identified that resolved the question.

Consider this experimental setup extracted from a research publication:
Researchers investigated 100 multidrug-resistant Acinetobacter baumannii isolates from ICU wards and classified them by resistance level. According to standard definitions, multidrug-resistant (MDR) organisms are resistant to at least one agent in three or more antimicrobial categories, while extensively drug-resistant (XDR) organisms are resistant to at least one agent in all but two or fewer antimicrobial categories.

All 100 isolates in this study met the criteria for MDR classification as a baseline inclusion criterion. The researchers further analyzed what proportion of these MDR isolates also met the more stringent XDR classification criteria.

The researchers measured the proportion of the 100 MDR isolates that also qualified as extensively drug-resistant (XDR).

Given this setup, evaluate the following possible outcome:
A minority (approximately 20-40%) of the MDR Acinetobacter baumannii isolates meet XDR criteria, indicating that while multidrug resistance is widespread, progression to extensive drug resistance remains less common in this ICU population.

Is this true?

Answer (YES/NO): NO